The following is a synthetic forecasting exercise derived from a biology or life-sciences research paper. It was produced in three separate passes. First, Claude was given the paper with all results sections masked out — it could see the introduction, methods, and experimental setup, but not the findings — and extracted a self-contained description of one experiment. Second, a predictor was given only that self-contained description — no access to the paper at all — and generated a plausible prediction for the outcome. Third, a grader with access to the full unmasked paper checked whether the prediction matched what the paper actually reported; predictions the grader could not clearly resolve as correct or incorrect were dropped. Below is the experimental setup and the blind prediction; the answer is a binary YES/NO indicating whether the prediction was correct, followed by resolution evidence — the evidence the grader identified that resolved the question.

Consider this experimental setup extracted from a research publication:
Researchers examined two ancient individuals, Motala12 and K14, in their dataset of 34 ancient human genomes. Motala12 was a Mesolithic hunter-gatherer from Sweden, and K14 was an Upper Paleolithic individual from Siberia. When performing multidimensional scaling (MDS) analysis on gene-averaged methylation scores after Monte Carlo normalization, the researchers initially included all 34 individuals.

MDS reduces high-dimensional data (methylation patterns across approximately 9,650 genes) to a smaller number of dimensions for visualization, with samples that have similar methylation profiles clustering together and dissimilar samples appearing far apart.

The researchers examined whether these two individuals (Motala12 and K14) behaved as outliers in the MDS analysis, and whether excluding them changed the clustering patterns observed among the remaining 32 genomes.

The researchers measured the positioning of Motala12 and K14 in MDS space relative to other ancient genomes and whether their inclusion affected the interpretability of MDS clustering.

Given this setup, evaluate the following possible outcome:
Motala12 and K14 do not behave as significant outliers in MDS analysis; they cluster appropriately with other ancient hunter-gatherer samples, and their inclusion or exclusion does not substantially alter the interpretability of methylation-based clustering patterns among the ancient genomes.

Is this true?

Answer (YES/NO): NO